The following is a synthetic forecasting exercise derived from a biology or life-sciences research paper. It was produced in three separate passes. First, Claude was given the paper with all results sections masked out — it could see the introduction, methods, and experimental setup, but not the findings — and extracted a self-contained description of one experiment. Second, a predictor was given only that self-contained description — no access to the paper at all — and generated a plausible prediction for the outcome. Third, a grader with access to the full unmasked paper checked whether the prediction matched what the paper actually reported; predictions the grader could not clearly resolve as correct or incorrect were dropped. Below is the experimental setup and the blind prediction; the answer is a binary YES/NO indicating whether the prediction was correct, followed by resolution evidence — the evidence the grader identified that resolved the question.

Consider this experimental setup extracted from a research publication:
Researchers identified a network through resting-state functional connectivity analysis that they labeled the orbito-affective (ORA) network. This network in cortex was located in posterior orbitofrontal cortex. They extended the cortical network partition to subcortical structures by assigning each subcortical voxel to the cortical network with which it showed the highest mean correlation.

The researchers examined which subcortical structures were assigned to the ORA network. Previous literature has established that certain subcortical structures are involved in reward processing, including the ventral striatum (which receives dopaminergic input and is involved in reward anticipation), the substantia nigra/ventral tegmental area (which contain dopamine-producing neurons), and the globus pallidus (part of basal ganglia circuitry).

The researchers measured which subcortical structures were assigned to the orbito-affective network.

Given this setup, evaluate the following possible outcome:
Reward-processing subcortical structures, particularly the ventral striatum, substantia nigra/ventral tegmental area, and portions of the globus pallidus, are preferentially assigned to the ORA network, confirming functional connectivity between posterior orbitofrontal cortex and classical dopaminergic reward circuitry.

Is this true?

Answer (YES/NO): YES